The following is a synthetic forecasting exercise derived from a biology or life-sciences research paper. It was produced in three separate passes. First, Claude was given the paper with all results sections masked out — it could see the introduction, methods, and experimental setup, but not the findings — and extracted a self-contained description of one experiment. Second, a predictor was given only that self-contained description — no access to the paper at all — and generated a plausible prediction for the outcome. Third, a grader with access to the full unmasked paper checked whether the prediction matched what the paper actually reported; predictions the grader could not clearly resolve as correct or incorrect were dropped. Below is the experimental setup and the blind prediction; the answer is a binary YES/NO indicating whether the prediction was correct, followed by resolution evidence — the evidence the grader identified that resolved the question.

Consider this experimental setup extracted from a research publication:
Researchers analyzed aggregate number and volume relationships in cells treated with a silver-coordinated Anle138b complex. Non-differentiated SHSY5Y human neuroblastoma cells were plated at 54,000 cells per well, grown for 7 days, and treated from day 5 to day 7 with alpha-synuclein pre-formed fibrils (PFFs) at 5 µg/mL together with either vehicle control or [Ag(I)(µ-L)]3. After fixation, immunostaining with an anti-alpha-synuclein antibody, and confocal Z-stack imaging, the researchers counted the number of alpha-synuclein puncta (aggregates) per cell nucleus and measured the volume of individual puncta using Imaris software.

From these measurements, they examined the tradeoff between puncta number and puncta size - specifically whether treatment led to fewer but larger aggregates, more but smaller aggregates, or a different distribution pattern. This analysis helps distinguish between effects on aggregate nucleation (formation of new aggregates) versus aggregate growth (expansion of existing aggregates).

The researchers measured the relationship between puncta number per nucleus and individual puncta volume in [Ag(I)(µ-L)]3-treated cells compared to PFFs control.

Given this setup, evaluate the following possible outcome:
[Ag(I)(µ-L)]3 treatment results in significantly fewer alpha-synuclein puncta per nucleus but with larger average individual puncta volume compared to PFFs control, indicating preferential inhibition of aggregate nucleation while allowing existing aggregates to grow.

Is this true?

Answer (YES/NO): YES